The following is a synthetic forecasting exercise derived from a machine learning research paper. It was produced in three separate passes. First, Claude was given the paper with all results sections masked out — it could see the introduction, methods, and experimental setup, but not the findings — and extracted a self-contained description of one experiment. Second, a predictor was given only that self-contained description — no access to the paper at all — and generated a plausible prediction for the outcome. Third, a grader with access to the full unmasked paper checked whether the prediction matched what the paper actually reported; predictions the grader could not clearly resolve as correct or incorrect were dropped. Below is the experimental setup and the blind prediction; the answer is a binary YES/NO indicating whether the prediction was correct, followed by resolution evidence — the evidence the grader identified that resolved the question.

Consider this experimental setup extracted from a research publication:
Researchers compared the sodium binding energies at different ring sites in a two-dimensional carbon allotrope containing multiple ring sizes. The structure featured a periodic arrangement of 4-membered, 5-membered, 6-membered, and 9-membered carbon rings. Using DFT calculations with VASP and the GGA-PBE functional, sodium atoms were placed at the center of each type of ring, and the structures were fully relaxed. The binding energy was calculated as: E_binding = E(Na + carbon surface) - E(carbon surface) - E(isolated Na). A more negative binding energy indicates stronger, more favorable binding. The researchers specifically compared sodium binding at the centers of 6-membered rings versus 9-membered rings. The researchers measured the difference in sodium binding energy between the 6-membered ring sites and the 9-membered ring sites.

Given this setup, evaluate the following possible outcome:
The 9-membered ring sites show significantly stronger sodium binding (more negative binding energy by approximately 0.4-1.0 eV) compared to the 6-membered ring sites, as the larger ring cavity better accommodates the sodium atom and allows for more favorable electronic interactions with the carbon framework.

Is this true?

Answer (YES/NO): NO